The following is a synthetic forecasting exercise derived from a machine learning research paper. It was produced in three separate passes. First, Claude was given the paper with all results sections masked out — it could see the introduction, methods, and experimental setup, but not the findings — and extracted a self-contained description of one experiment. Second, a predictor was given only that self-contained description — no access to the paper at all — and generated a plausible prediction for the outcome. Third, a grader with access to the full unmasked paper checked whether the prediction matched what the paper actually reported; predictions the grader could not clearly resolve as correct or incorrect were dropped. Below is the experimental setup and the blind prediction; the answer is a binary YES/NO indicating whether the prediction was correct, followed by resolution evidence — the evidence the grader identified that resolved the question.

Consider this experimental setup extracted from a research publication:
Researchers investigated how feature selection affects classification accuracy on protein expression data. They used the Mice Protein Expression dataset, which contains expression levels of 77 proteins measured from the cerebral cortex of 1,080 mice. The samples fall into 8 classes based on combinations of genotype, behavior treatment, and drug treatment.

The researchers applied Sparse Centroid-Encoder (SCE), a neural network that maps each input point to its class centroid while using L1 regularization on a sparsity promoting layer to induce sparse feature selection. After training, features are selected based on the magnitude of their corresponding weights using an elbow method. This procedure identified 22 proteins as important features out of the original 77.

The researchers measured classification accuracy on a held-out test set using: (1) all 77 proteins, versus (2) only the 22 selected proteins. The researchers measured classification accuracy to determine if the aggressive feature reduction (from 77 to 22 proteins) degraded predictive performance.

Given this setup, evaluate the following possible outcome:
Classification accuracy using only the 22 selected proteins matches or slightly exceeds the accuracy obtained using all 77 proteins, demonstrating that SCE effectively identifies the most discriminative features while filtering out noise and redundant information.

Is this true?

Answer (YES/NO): NO